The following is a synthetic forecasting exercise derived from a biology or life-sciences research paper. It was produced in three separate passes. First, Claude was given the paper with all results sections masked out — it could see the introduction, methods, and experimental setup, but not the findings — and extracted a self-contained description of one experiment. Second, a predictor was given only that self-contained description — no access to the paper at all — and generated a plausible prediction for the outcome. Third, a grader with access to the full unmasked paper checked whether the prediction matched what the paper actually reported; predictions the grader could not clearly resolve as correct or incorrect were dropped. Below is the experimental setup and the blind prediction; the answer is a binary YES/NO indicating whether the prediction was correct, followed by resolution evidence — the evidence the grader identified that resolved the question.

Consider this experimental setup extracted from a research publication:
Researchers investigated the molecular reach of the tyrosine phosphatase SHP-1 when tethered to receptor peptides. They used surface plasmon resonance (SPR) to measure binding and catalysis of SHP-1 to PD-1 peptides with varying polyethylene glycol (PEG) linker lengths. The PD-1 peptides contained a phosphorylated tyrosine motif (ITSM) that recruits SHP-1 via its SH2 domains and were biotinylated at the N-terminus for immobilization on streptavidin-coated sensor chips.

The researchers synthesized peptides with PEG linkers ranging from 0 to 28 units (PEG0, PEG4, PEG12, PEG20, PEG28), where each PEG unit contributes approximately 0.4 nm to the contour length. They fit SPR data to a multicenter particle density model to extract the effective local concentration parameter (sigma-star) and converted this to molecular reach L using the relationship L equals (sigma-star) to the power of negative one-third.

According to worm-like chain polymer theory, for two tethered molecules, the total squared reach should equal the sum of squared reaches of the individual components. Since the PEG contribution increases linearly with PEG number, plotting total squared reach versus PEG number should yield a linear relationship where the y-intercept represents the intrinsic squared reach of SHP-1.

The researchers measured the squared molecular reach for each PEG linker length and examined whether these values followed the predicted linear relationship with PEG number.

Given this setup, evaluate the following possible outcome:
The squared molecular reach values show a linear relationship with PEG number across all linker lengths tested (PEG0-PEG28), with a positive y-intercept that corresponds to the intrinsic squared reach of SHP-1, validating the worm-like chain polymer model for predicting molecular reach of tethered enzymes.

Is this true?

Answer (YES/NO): NO